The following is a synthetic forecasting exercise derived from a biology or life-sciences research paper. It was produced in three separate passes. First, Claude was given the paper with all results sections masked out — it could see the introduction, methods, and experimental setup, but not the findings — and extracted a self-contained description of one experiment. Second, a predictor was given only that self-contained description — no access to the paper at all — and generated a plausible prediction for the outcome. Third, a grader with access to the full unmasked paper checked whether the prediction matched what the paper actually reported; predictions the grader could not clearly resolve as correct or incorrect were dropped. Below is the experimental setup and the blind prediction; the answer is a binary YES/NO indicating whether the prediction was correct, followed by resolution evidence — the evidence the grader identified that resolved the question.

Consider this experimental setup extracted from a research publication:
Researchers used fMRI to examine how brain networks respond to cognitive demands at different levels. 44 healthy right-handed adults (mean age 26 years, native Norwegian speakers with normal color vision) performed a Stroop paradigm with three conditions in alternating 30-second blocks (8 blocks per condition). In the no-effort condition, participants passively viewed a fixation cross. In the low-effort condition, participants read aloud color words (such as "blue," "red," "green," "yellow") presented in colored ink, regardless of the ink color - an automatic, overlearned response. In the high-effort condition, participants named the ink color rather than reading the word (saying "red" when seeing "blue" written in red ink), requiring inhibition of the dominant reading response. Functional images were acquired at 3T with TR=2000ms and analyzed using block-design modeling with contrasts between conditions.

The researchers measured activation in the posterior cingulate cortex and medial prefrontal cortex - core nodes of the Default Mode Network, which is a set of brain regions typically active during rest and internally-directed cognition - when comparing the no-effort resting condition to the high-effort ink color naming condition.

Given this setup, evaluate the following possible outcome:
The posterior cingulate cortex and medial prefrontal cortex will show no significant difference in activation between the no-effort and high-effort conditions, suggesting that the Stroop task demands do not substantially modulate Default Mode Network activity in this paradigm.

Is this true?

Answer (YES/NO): NO